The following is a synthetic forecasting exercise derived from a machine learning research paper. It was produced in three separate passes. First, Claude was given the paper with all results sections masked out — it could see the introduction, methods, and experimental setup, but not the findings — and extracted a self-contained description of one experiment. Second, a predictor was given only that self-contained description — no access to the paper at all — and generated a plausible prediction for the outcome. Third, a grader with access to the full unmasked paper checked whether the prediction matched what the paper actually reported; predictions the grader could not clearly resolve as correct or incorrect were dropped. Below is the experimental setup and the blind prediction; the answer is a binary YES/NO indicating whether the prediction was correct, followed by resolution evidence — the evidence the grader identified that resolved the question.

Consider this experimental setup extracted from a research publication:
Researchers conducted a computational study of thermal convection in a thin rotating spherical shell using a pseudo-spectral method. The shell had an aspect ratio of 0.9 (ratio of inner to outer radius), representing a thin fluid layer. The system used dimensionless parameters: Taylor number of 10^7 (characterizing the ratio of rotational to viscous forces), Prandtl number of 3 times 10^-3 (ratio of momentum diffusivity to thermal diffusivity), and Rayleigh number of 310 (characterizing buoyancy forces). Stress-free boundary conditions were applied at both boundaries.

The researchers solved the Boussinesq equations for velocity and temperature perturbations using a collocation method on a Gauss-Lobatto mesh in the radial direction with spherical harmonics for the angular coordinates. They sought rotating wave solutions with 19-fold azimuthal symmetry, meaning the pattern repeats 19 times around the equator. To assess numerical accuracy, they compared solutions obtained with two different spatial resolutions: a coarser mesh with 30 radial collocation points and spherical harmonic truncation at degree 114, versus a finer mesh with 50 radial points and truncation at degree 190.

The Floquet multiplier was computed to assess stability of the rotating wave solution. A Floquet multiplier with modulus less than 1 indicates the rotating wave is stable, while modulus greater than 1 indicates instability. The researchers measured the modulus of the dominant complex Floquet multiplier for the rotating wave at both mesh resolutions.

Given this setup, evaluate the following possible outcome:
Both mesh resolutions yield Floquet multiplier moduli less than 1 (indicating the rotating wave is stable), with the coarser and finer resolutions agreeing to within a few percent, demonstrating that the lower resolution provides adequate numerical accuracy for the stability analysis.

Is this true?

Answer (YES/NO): YES